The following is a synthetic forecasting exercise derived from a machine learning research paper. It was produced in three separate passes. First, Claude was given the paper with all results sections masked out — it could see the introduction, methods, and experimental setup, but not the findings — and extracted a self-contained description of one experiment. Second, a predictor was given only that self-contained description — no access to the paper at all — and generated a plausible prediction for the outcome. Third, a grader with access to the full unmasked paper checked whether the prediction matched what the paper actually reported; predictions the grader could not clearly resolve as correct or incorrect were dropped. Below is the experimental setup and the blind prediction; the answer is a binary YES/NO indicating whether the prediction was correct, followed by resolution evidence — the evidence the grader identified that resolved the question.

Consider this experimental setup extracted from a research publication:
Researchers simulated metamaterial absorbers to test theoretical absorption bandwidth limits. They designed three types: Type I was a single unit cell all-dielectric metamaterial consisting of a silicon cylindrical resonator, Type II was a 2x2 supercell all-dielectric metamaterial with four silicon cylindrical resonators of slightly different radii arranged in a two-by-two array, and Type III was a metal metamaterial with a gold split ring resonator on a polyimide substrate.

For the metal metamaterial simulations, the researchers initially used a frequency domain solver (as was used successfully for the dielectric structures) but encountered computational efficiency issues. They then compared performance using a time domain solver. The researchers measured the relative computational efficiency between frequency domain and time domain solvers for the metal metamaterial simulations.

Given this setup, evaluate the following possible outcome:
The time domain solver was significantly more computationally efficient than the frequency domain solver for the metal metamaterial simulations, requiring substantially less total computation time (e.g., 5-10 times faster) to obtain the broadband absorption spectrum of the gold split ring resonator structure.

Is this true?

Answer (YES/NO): YES